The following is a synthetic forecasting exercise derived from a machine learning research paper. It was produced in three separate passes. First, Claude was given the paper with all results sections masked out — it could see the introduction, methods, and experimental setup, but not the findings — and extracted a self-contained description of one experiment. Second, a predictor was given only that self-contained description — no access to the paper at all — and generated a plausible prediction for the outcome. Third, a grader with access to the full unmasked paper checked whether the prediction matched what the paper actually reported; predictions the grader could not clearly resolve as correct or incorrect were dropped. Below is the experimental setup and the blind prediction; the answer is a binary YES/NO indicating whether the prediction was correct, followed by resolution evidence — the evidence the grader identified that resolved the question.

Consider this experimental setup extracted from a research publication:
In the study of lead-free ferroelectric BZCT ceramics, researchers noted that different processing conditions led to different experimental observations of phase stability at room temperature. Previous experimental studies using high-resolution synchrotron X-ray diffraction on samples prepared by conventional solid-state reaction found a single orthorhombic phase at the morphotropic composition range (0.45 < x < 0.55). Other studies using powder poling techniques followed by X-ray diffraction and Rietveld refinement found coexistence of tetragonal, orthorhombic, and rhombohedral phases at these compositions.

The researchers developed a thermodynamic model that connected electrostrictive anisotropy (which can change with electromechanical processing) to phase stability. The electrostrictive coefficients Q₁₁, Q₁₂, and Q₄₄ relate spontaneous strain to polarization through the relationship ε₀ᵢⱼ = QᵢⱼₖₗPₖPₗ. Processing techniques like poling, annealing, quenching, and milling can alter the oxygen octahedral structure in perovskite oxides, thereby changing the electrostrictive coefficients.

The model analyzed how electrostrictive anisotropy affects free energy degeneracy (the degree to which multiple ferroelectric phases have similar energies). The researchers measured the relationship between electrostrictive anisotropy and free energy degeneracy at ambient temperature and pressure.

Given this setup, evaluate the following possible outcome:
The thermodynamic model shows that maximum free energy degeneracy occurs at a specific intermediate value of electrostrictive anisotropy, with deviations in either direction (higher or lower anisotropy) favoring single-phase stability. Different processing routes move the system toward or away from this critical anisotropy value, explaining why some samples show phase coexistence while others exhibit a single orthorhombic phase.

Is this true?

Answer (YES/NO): NO